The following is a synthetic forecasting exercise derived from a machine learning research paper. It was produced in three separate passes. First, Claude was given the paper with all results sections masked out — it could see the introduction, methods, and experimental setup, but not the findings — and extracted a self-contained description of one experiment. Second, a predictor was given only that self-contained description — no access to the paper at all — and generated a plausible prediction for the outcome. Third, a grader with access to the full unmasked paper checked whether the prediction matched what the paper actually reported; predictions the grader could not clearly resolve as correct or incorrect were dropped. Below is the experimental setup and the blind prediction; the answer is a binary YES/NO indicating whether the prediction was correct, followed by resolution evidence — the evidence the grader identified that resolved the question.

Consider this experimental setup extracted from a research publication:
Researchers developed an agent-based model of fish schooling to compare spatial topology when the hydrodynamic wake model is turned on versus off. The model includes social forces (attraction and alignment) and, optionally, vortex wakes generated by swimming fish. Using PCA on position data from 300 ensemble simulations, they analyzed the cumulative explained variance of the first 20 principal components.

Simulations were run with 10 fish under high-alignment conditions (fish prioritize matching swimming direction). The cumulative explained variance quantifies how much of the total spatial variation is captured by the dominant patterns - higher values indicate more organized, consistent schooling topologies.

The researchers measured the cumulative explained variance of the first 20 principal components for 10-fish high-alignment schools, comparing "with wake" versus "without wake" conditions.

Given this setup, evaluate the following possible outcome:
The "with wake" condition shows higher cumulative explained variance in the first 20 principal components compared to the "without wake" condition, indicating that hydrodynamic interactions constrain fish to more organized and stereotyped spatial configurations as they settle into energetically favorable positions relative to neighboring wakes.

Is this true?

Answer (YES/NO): YES